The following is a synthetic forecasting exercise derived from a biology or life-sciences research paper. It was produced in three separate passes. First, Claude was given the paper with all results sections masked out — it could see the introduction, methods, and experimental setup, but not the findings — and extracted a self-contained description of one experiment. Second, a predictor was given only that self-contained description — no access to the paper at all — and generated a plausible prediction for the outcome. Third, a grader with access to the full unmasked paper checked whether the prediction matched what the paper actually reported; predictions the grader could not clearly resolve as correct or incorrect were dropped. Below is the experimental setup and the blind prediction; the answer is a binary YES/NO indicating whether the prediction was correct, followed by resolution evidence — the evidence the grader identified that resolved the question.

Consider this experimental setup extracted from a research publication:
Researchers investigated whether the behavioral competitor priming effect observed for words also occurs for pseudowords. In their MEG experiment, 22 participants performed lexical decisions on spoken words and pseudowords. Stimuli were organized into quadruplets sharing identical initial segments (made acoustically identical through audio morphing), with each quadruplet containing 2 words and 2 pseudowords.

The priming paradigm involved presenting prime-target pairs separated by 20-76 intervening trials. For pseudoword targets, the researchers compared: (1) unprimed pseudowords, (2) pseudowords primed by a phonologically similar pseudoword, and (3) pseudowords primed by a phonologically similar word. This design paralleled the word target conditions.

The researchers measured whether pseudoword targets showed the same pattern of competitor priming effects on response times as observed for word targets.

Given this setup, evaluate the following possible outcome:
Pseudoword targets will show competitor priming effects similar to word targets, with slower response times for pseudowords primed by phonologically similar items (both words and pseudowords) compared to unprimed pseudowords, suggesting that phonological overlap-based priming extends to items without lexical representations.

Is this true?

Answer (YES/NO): NO